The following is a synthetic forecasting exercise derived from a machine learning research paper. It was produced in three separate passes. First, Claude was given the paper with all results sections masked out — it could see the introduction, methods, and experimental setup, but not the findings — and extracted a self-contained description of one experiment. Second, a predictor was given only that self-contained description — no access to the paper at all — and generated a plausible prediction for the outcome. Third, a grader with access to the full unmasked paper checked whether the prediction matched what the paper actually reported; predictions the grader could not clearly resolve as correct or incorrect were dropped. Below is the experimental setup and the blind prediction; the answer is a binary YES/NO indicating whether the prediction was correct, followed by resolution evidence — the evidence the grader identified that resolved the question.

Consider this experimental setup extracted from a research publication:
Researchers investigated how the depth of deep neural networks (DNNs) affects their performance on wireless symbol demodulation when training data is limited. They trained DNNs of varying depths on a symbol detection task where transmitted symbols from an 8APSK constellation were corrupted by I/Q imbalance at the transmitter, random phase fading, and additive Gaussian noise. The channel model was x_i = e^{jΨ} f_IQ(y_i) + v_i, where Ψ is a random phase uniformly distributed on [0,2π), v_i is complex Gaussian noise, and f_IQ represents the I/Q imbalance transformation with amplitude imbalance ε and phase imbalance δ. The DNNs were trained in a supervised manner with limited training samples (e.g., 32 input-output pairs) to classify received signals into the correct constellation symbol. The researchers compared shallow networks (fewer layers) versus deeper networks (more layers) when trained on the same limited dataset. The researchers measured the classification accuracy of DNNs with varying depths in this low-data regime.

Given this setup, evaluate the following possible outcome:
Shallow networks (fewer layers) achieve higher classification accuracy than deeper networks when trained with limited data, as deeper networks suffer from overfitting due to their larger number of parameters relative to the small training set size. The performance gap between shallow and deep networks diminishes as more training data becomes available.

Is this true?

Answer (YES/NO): NO